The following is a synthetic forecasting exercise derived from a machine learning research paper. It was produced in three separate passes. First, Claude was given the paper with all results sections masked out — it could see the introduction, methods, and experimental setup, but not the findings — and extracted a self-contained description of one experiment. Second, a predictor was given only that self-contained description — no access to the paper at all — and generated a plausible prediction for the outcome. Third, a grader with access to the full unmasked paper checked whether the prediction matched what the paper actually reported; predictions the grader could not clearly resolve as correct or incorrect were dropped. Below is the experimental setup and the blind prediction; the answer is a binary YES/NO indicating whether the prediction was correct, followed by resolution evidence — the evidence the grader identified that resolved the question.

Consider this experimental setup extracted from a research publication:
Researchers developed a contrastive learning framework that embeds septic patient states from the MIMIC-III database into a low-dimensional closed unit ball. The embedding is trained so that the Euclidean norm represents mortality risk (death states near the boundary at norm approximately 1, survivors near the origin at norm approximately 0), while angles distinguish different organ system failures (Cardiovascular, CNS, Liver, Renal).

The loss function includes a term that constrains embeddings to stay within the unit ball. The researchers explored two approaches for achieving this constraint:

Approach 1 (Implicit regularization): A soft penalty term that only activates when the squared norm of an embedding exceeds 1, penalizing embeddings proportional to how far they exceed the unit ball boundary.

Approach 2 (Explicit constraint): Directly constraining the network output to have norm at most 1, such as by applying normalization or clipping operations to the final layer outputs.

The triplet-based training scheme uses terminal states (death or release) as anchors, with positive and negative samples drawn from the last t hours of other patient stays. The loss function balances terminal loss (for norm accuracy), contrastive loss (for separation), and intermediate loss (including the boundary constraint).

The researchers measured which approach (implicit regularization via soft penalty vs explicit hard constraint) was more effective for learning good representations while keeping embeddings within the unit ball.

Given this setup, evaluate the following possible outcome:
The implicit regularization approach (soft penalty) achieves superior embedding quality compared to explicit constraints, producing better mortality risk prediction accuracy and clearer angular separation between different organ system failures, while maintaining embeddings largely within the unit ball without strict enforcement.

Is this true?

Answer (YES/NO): NO